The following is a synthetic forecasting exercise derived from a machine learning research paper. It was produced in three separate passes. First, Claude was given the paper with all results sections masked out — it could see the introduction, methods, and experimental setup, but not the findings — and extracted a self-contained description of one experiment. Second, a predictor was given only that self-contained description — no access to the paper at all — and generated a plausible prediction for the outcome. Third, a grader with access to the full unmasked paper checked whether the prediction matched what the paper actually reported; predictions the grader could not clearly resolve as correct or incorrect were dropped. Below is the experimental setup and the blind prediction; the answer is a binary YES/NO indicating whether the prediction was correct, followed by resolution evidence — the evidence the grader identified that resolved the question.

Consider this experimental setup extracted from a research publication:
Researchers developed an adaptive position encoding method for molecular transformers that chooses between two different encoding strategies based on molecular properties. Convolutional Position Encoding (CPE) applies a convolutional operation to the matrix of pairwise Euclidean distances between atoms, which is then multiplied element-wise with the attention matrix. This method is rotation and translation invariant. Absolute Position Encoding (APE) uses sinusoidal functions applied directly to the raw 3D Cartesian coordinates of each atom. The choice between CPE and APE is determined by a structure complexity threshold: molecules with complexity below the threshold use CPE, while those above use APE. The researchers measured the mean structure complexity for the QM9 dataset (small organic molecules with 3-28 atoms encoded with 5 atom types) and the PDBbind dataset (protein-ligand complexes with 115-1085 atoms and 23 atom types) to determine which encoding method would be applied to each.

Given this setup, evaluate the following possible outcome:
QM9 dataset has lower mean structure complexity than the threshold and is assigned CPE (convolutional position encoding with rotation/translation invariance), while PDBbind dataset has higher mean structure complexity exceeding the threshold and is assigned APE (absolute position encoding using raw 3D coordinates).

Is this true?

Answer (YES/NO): YES